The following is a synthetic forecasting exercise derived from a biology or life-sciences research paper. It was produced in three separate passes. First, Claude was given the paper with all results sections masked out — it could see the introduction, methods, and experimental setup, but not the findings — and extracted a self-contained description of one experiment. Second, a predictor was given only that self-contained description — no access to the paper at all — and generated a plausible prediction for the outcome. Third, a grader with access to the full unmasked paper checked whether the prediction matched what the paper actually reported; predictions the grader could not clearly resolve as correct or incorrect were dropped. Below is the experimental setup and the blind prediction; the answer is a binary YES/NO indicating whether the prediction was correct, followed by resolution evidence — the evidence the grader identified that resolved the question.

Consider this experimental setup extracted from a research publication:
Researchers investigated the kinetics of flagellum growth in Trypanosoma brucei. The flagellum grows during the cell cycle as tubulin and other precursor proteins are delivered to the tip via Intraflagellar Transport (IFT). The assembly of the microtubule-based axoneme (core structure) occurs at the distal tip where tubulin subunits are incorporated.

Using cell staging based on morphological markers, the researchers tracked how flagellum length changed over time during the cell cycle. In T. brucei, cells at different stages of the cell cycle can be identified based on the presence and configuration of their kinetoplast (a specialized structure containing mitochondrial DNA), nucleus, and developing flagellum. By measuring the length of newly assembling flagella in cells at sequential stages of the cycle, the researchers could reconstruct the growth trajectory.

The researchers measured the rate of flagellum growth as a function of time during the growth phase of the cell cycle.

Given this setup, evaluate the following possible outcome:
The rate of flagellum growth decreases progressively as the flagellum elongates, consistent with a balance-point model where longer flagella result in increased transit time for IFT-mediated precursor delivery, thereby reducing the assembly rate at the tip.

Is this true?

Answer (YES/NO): NO